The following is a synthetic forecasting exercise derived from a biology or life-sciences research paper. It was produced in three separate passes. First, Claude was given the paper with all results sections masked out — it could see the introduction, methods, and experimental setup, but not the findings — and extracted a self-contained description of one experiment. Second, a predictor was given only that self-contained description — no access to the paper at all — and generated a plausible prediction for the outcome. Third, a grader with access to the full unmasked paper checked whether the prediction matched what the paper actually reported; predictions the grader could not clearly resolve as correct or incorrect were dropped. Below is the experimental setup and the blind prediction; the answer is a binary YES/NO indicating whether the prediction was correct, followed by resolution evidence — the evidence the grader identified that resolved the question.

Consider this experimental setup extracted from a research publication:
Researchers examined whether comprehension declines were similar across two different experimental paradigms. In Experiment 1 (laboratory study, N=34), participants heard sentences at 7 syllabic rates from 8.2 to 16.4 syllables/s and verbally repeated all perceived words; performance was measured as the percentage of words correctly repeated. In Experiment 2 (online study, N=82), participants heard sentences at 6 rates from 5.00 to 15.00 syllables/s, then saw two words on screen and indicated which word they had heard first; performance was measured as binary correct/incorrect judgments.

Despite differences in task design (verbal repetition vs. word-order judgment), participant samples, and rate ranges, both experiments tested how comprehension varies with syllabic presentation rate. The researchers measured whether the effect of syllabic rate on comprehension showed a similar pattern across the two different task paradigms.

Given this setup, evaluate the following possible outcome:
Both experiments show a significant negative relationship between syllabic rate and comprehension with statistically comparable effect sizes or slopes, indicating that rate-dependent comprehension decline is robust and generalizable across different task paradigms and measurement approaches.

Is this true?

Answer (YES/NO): NO